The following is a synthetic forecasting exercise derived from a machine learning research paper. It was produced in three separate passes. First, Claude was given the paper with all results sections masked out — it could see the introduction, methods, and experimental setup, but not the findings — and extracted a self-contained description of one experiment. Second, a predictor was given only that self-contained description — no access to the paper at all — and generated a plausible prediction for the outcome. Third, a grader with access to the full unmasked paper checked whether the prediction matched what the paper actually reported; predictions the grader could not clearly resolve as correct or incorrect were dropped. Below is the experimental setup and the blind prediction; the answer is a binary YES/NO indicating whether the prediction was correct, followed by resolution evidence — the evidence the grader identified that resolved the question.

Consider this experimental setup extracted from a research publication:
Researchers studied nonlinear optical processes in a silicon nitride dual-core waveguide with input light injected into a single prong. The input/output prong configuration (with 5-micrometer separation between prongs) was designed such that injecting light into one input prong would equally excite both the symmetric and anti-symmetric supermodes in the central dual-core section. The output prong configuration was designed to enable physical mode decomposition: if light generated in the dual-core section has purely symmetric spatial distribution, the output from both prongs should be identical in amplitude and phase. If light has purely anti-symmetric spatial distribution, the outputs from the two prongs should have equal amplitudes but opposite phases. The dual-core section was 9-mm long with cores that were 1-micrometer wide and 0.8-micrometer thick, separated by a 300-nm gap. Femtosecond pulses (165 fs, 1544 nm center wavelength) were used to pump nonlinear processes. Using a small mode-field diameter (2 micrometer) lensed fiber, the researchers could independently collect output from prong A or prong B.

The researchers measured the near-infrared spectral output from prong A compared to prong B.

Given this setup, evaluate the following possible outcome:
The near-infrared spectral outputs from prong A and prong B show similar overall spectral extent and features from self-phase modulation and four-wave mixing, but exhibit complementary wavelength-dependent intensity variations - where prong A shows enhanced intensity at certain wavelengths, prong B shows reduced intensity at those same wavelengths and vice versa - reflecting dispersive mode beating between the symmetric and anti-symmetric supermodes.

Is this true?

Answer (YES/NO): NO